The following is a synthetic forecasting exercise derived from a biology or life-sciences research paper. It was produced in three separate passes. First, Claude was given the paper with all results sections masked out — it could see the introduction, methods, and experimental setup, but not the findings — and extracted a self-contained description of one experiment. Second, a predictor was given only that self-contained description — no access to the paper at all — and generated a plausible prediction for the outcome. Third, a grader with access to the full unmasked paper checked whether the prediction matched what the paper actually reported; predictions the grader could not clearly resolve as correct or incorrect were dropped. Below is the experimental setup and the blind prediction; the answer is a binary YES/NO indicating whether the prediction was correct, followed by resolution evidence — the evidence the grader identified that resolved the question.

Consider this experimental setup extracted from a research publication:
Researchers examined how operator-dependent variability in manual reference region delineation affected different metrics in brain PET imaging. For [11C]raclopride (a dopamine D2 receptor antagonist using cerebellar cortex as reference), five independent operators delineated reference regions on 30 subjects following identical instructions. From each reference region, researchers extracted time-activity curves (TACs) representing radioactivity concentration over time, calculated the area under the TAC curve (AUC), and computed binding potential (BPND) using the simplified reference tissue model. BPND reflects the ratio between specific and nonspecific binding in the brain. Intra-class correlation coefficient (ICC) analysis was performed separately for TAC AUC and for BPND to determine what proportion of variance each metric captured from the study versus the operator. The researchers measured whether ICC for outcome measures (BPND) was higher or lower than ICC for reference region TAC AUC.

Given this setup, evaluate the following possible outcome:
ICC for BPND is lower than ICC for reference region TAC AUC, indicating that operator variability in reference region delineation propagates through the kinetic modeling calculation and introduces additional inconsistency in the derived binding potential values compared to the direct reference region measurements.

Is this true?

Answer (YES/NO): NO